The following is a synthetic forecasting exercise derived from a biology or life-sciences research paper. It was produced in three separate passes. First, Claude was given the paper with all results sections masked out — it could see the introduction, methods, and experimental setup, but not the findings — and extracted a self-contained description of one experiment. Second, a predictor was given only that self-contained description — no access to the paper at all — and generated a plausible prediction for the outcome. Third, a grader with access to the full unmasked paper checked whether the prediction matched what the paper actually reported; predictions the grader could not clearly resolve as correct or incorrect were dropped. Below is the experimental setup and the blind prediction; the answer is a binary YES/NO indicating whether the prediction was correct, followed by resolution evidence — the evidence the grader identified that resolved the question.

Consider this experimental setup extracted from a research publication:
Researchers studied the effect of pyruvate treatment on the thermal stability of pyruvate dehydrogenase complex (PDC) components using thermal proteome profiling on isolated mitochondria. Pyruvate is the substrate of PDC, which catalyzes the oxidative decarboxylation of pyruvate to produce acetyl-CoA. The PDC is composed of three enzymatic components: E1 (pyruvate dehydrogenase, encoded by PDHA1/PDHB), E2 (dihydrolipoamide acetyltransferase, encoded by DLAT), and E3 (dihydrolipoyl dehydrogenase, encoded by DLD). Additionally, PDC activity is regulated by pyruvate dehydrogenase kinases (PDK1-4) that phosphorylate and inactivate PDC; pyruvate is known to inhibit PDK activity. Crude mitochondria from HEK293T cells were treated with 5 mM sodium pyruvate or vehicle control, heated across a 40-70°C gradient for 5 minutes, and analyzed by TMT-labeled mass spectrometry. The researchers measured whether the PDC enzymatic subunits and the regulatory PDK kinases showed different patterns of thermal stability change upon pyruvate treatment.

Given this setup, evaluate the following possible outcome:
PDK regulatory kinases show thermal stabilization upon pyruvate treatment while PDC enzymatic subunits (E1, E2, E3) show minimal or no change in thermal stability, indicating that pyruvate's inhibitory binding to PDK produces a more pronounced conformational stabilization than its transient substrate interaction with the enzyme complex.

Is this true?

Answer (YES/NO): NO